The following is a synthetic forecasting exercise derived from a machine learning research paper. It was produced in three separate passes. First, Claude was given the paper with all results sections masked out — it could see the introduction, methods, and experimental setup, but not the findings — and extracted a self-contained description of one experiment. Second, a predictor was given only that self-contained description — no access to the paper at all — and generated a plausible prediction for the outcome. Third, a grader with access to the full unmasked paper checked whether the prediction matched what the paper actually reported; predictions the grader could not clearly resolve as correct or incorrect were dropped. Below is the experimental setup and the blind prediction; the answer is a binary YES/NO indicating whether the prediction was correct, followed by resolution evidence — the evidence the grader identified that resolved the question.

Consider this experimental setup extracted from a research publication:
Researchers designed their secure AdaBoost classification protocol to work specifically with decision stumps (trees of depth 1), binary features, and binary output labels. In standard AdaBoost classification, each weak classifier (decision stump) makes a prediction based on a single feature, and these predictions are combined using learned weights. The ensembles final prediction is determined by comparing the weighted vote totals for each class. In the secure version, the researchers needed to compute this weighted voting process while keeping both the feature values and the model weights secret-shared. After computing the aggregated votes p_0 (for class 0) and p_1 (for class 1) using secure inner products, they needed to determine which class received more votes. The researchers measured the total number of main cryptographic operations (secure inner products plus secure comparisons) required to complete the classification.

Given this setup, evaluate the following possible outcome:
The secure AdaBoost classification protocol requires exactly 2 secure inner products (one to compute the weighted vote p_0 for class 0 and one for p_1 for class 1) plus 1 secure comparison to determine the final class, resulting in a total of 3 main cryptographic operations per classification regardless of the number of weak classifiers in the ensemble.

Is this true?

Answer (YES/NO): YES